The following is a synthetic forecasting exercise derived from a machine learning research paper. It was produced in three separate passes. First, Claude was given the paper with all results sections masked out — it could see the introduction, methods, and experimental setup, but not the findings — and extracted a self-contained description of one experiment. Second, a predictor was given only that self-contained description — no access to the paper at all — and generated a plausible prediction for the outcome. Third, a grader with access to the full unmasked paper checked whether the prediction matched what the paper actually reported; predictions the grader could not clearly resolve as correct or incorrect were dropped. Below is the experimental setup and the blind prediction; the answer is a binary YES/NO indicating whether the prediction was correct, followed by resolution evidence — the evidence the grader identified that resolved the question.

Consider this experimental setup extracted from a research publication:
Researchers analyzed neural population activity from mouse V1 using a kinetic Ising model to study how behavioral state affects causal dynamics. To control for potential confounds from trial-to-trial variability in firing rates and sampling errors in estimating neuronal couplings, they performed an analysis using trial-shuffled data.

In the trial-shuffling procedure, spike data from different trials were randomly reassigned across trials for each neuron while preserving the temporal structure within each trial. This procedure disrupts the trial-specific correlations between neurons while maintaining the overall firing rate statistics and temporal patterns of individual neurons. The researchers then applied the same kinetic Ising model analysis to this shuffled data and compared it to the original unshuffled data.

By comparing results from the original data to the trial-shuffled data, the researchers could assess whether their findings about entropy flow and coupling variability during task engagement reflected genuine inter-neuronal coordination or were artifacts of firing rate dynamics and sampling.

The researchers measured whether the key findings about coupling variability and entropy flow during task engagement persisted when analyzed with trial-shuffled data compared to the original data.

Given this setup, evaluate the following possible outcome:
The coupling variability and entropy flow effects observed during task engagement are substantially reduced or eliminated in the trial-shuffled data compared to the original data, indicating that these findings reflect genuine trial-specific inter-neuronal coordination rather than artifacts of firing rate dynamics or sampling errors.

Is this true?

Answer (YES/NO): YES